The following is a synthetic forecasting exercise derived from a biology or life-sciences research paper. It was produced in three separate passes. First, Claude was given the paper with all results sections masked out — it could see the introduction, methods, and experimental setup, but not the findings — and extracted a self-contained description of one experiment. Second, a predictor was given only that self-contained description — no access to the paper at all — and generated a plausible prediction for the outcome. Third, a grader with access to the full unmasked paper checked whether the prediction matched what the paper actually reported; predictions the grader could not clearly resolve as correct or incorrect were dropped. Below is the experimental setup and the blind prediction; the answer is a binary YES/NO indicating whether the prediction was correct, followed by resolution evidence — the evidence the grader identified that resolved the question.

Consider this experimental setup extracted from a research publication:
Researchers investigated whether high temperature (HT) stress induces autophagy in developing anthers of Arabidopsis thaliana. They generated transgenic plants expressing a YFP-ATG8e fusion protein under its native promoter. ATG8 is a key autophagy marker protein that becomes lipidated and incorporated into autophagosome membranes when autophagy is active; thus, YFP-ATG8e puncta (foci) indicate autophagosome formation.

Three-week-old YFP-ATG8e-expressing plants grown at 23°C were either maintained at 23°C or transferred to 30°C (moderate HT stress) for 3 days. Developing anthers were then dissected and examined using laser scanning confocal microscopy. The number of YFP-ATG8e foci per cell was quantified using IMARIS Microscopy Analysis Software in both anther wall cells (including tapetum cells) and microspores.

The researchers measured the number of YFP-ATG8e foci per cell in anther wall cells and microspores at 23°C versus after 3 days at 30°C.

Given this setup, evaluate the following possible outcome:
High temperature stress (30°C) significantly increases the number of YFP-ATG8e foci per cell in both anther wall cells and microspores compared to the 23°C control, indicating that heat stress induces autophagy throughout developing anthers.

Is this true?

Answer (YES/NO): YES